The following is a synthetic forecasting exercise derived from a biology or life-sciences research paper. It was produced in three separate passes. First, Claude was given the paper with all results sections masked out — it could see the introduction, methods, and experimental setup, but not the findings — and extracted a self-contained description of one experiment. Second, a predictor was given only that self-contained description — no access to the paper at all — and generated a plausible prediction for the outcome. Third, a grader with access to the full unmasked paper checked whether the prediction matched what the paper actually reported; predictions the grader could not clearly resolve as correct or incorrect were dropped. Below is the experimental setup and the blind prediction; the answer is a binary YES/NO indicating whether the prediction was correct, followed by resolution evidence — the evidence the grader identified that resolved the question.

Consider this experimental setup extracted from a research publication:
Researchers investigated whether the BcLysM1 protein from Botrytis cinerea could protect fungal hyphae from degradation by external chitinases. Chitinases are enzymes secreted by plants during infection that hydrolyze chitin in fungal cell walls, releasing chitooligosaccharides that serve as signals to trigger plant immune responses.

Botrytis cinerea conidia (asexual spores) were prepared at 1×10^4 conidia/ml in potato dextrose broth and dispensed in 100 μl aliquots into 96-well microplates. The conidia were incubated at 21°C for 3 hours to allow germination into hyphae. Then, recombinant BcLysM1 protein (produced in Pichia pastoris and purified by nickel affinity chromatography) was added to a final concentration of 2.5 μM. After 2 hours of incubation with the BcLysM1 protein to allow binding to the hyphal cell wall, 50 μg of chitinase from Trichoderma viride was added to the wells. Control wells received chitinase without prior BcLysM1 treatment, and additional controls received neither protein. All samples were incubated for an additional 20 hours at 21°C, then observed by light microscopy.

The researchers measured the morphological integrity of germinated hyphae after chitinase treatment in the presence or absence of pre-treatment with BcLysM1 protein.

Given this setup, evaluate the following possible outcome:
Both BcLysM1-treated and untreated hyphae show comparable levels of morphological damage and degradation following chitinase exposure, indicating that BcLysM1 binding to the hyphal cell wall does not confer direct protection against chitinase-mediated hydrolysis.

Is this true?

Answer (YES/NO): NO